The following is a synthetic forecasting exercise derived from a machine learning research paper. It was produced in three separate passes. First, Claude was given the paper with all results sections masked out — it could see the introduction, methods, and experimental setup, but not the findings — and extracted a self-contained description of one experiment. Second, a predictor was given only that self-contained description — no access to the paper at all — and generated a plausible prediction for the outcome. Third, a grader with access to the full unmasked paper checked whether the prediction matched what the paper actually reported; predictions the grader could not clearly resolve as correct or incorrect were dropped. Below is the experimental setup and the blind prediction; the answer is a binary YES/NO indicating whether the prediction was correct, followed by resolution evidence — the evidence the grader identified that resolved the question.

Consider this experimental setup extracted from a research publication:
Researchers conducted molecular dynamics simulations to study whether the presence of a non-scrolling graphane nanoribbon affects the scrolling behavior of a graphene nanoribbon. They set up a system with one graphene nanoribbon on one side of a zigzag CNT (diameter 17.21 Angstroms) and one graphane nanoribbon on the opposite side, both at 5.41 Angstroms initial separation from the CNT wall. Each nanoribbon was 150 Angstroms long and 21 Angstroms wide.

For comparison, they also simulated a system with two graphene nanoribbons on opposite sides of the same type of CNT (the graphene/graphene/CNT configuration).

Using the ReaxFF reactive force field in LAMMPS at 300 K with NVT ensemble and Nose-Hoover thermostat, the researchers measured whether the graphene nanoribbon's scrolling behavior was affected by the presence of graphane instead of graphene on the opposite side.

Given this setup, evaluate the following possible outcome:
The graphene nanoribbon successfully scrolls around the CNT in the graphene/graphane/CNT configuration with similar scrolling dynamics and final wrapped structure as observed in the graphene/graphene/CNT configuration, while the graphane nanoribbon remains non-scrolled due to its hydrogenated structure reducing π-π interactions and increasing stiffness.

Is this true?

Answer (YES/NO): NO